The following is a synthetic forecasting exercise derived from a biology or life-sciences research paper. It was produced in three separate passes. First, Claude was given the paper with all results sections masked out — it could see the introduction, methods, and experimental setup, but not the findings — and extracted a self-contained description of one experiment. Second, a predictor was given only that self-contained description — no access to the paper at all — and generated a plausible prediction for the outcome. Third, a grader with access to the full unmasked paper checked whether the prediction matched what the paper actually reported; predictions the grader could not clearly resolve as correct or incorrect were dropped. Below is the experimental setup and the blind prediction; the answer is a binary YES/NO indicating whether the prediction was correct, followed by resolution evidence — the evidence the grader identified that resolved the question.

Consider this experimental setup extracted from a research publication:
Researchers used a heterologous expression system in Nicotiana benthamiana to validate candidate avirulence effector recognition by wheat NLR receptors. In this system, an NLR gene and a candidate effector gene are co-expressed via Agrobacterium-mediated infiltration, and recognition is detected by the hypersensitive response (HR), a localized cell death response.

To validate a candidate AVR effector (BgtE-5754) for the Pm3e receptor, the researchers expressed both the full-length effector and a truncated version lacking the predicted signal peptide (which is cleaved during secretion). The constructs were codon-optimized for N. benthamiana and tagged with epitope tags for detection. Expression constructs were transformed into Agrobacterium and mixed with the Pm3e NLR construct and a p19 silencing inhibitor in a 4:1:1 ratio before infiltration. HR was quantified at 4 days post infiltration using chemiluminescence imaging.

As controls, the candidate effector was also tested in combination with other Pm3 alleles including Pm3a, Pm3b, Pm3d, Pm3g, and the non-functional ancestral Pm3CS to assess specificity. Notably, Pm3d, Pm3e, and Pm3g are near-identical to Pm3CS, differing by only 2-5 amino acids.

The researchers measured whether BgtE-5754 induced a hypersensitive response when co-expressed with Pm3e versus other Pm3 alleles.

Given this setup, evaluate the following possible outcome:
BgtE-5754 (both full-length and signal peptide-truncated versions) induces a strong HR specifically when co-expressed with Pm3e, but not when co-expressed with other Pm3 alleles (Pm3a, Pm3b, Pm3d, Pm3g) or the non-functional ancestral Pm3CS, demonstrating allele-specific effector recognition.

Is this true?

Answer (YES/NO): NO